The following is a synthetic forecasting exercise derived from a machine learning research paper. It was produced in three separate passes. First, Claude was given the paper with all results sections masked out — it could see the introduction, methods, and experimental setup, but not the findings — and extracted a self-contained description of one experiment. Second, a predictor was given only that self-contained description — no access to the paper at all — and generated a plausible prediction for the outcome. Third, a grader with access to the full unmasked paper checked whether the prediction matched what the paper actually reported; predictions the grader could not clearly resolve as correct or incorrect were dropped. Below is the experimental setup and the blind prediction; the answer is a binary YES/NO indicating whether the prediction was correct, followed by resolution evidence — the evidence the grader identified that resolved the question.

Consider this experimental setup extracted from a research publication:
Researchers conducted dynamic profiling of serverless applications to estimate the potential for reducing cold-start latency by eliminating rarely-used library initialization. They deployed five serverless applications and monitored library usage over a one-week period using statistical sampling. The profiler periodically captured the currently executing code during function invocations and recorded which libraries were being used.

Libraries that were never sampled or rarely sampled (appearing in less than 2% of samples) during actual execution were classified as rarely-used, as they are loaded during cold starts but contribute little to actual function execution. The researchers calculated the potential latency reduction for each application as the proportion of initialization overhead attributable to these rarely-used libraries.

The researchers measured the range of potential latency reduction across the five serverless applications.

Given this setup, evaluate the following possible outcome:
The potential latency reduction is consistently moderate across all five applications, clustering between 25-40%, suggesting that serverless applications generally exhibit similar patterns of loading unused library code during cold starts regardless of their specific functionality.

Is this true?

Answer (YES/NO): NO